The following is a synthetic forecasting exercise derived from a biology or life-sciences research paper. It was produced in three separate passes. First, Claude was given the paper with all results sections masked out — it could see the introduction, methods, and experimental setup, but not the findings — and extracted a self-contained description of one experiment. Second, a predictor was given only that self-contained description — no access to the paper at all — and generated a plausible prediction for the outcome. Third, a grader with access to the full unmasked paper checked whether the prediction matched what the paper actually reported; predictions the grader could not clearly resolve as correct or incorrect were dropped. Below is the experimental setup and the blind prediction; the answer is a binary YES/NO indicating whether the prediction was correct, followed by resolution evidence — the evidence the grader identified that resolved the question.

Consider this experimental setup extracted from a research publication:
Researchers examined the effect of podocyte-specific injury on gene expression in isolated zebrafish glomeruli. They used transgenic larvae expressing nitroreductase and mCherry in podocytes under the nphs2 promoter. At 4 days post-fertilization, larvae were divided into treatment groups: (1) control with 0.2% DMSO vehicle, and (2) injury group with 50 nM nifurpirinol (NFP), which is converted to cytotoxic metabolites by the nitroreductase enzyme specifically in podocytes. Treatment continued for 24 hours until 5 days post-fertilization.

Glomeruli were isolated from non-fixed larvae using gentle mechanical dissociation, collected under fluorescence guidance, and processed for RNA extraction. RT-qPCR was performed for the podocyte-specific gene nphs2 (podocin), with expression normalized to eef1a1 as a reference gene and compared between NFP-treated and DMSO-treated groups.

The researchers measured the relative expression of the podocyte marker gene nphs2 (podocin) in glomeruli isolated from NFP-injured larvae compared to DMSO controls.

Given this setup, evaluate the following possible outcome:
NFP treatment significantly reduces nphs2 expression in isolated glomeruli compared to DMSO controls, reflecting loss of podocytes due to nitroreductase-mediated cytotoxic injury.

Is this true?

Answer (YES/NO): YES